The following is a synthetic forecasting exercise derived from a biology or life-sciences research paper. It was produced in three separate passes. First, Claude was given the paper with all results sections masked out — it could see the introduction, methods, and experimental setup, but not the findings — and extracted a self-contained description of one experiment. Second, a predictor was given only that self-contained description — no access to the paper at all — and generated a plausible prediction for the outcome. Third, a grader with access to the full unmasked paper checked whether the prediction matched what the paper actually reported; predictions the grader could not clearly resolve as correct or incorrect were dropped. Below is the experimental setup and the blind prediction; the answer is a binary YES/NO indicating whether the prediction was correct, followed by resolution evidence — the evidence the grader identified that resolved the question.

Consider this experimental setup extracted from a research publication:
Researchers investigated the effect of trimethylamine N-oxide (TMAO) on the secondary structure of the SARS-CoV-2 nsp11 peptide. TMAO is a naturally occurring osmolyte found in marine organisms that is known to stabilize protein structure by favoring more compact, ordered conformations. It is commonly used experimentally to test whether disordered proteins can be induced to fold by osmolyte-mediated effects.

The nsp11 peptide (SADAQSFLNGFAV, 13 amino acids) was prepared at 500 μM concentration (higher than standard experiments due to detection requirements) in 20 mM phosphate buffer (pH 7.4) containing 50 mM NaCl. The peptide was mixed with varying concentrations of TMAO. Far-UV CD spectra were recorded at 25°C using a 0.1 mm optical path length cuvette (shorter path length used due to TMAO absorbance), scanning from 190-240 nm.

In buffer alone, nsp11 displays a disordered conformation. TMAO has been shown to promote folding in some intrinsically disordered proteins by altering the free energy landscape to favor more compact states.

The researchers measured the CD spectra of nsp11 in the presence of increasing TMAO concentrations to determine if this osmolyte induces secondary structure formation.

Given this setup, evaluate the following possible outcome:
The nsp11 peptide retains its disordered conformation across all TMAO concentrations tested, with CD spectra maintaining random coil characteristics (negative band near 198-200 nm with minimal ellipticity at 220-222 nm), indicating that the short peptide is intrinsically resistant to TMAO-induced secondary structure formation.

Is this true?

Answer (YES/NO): YES